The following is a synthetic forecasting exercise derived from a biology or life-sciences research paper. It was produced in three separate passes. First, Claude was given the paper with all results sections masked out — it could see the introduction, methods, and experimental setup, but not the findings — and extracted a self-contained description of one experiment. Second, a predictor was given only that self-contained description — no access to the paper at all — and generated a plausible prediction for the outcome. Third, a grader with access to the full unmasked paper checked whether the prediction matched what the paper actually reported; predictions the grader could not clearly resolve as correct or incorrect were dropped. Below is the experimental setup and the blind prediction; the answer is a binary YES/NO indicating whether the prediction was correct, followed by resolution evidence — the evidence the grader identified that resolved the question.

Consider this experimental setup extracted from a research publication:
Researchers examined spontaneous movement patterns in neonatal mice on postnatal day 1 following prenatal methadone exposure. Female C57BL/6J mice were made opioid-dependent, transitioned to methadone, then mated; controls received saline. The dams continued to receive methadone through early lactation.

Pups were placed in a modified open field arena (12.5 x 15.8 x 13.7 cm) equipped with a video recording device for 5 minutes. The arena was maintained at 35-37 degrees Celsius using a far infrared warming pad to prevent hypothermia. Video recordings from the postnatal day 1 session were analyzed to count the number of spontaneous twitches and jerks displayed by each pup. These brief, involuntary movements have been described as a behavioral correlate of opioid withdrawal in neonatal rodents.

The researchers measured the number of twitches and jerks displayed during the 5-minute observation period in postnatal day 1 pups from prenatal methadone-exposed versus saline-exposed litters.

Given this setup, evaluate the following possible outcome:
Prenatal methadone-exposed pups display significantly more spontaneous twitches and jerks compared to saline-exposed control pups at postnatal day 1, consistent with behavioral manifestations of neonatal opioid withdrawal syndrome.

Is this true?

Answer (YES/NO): YES